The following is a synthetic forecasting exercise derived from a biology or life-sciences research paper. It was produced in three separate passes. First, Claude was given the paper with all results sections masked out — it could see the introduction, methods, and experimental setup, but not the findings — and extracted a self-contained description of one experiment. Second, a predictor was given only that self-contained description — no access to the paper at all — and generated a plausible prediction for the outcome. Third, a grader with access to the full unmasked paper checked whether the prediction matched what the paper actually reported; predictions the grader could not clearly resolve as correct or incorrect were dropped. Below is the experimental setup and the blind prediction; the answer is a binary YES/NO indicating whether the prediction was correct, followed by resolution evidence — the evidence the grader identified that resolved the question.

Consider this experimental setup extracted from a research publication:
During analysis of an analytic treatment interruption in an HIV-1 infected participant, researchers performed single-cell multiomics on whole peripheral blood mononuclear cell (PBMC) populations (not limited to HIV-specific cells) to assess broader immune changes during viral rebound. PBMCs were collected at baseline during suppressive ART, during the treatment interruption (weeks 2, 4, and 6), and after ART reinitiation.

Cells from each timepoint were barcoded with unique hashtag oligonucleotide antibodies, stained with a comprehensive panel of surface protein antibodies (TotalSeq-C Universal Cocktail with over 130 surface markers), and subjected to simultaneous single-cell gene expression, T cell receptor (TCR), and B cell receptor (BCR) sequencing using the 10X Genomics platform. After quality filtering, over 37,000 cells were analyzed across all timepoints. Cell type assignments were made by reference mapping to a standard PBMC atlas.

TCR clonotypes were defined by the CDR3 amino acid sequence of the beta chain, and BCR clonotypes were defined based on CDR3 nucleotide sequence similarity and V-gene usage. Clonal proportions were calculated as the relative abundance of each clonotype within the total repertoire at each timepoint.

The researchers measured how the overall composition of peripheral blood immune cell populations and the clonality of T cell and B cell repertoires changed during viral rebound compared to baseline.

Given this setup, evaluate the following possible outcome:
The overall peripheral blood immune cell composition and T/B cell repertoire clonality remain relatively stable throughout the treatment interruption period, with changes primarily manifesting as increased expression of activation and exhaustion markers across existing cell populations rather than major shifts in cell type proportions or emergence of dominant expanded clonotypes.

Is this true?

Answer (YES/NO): NO